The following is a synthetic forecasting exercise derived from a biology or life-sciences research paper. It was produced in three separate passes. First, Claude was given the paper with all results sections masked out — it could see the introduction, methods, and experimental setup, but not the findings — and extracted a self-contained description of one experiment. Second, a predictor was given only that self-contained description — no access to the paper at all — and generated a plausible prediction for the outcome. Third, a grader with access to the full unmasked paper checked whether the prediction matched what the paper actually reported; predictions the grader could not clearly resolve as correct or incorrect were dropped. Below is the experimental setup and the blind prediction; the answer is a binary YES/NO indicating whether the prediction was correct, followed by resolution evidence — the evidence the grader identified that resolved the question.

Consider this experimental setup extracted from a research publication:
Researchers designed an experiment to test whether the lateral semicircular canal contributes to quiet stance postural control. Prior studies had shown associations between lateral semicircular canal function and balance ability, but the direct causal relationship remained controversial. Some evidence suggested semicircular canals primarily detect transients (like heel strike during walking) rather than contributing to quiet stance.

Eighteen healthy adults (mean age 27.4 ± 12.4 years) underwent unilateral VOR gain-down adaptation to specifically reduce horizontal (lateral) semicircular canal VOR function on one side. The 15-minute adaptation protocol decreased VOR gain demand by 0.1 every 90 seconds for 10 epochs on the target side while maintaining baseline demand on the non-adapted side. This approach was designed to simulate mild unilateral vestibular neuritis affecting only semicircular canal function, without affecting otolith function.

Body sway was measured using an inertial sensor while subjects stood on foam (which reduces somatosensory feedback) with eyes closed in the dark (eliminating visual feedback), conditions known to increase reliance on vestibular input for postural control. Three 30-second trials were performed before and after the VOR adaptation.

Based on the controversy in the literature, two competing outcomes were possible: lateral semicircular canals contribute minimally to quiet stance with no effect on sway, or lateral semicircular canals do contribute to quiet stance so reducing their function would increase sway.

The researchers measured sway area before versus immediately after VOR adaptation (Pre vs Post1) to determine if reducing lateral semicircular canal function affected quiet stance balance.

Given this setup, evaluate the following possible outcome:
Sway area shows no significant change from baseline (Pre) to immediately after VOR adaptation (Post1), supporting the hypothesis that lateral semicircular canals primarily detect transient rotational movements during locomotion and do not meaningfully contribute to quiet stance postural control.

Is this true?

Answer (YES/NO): NO